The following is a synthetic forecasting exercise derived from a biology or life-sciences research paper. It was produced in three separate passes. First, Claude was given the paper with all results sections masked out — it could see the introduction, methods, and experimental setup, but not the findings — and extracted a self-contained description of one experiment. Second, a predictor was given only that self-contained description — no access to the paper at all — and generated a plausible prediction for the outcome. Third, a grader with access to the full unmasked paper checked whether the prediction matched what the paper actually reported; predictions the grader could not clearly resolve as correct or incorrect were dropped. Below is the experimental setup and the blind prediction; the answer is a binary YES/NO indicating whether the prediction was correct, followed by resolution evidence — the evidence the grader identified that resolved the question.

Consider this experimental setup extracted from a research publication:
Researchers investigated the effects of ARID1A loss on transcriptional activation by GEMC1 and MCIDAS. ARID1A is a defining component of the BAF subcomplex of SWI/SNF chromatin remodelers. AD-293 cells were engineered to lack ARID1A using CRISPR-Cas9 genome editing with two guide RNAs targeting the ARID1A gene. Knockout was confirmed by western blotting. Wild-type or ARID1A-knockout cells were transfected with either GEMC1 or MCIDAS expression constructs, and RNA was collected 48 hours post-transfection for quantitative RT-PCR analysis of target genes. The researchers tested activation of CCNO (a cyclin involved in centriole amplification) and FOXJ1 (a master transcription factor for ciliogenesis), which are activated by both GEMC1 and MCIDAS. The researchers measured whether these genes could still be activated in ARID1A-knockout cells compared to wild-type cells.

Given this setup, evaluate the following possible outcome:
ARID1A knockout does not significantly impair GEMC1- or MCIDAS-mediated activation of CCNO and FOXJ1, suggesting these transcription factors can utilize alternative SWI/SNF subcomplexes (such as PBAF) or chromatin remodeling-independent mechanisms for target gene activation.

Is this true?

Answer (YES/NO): NO